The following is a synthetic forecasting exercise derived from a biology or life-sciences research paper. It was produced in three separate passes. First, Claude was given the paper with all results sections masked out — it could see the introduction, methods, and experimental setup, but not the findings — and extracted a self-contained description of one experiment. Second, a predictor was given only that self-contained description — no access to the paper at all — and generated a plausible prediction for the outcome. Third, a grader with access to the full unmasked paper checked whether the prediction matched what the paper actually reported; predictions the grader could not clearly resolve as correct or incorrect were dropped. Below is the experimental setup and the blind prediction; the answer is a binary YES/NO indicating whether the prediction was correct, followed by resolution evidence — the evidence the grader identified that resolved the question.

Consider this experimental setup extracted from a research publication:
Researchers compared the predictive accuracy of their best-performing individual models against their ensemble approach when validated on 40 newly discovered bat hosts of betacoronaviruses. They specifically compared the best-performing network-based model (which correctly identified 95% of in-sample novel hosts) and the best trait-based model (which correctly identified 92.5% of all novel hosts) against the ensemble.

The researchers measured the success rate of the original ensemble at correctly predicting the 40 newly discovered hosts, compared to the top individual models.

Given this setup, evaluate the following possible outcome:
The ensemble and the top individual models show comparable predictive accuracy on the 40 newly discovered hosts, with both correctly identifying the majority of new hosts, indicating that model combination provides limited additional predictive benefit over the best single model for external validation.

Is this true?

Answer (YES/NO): NO